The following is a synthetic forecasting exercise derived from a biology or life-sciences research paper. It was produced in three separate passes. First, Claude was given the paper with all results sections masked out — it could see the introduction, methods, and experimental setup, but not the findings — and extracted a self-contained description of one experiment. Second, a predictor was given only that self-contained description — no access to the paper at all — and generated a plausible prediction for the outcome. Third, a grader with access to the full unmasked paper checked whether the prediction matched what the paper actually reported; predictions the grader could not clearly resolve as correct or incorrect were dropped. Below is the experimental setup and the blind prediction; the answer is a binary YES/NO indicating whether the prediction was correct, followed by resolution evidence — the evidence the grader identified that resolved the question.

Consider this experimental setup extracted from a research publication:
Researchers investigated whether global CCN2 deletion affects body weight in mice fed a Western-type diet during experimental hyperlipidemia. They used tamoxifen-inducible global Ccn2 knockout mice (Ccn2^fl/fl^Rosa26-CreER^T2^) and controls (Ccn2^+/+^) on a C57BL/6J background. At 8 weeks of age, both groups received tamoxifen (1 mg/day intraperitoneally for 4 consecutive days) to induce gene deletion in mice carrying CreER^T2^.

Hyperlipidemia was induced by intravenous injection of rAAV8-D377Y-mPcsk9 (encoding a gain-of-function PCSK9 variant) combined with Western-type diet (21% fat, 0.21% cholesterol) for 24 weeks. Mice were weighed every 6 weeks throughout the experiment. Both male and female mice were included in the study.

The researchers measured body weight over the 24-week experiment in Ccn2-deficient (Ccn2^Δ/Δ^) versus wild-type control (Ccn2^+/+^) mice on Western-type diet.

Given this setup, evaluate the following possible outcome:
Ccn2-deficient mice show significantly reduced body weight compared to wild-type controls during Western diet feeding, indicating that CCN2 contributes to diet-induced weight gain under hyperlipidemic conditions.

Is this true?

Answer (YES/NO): YES